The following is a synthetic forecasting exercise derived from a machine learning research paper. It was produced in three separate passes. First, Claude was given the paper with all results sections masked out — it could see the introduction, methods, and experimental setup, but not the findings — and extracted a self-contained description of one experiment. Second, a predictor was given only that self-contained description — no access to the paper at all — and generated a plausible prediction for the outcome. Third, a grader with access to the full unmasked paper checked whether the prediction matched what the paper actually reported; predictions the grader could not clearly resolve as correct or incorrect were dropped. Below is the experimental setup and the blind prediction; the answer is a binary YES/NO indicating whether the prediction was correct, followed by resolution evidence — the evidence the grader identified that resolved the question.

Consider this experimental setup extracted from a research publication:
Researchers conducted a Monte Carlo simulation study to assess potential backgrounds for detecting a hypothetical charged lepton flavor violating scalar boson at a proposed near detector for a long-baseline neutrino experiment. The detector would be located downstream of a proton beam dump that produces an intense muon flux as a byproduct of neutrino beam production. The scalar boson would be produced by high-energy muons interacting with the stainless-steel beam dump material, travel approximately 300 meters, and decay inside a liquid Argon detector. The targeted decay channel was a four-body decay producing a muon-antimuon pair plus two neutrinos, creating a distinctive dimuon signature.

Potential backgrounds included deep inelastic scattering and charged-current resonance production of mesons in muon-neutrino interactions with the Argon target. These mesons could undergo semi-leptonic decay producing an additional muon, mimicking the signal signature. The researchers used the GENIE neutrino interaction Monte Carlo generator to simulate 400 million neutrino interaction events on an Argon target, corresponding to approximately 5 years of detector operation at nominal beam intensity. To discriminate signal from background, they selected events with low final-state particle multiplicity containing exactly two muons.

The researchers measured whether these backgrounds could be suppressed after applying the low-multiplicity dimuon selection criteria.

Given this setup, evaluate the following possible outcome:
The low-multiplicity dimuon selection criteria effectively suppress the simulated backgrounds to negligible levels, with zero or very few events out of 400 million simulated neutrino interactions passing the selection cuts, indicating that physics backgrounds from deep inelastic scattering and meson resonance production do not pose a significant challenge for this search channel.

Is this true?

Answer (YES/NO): YES